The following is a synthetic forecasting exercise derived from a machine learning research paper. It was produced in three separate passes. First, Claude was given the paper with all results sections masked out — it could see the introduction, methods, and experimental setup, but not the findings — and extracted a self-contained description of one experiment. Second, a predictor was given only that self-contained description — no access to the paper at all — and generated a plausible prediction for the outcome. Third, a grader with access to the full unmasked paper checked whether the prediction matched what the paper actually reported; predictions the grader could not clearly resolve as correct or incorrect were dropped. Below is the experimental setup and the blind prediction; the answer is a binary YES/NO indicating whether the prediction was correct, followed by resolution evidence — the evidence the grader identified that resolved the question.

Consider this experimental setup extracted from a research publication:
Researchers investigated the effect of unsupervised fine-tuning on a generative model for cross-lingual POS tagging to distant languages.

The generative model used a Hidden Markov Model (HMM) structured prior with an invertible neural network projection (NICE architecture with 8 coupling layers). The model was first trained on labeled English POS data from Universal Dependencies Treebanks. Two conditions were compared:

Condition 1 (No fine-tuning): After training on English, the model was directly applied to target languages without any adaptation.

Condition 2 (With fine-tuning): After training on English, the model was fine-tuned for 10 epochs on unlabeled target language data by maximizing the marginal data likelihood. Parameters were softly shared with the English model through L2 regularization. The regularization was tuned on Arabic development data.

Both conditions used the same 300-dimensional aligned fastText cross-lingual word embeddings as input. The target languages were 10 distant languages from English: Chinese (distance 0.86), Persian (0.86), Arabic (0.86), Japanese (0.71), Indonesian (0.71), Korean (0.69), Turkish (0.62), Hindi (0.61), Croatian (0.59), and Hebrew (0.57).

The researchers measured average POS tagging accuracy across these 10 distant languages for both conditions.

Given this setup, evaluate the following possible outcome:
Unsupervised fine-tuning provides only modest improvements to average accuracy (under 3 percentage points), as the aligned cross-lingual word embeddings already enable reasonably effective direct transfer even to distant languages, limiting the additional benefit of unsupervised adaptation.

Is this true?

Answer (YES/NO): NO